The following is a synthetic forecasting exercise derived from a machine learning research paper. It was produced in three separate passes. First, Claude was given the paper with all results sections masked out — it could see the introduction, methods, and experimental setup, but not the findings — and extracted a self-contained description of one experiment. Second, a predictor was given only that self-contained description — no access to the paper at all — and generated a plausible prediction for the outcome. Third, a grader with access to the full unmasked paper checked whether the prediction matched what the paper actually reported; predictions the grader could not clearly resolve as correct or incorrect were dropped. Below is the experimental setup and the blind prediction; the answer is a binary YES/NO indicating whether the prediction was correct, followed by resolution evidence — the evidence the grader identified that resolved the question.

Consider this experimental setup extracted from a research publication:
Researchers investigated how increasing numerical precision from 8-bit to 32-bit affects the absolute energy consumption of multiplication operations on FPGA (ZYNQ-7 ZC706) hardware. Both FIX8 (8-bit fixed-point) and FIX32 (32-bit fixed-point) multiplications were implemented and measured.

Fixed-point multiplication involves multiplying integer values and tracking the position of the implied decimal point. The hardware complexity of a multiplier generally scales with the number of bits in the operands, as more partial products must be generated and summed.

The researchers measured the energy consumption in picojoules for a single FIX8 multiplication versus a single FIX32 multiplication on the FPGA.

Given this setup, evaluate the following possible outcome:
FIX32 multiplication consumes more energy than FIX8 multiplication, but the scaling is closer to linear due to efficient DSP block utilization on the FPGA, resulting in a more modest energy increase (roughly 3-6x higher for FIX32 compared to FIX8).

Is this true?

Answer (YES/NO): NO